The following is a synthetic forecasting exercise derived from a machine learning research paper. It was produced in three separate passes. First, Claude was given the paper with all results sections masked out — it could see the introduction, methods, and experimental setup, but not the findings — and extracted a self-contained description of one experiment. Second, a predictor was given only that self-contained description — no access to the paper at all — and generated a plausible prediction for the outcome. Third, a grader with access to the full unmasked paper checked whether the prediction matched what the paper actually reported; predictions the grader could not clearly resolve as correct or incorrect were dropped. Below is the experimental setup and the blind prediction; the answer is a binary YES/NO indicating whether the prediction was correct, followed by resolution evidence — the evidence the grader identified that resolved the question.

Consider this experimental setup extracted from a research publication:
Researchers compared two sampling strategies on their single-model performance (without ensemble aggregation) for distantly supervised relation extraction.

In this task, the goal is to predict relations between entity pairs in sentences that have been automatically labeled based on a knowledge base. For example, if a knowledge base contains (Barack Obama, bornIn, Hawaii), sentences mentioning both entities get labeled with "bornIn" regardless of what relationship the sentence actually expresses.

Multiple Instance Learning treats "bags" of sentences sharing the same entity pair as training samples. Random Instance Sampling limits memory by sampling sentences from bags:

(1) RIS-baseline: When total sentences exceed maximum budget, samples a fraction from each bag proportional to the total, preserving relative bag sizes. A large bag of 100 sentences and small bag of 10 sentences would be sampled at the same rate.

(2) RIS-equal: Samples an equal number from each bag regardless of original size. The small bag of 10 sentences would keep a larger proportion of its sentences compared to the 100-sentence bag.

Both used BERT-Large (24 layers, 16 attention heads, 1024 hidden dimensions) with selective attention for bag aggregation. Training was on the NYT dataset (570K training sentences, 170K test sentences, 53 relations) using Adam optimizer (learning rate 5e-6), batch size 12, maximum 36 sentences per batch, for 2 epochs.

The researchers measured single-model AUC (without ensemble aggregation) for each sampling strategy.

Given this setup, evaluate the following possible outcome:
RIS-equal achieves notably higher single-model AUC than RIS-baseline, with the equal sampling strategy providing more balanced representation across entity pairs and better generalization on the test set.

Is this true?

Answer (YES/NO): NO